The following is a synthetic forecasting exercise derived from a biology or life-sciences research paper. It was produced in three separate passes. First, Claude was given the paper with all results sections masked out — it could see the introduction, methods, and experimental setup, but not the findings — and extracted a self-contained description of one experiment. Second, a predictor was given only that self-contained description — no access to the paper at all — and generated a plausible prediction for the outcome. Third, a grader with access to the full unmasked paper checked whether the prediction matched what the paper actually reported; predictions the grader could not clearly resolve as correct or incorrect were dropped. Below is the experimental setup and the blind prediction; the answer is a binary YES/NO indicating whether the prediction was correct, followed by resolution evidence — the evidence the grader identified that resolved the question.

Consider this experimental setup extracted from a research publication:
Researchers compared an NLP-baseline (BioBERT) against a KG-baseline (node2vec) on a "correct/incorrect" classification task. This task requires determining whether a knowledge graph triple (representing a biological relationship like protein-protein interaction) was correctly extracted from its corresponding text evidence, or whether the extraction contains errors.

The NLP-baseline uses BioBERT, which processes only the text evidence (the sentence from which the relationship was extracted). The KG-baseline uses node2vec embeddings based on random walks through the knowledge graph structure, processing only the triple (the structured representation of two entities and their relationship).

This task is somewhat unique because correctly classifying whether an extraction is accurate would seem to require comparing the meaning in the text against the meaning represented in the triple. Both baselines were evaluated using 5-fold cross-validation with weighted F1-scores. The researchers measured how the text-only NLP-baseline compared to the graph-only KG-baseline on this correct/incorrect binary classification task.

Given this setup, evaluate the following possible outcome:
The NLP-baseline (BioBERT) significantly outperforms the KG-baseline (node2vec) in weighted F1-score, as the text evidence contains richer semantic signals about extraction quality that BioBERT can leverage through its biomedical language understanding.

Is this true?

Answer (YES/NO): YES